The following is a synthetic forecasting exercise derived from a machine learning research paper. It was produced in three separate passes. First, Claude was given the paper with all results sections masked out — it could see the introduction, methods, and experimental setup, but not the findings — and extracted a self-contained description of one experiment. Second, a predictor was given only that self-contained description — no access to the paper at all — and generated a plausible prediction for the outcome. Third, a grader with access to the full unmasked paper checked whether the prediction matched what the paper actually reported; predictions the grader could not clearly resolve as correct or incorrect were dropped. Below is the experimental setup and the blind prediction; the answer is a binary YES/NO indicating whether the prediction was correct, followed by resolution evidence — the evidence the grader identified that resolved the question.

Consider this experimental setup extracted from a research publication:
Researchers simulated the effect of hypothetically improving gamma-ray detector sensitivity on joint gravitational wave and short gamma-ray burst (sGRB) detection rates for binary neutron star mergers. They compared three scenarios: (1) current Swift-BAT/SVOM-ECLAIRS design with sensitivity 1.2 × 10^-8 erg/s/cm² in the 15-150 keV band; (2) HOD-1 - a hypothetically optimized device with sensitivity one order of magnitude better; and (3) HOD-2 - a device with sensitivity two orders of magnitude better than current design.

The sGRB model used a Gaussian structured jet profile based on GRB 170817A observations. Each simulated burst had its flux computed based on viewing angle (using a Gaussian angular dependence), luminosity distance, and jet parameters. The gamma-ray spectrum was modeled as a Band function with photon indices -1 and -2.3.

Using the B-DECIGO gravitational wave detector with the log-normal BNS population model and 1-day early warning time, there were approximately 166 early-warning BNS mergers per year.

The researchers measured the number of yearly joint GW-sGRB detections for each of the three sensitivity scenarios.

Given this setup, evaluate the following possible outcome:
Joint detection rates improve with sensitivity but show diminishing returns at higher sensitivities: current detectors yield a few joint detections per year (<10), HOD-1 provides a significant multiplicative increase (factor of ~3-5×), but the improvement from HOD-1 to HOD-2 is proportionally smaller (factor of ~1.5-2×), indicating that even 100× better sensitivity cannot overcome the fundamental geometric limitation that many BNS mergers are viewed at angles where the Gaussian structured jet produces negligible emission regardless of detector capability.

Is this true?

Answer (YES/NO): NO